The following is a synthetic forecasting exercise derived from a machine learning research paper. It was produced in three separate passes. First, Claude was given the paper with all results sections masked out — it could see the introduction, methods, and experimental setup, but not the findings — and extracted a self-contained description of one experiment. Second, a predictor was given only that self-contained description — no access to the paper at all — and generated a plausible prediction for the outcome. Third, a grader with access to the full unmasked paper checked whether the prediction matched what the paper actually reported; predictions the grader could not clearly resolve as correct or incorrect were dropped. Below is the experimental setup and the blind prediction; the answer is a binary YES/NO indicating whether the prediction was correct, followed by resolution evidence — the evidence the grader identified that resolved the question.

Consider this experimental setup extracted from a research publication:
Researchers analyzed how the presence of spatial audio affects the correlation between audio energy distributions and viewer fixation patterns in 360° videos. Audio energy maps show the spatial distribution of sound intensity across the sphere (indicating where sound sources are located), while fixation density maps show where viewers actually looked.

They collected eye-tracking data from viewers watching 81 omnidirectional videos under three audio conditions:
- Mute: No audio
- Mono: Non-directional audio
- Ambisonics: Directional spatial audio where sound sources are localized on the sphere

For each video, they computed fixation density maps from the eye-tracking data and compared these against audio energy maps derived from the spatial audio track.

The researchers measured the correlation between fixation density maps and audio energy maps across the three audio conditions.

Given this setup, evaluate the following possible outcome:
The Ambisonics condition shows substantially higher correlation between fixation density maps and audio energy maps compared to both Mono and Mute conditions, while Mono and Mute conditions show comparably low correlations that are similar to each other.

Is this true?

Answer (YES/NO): NO